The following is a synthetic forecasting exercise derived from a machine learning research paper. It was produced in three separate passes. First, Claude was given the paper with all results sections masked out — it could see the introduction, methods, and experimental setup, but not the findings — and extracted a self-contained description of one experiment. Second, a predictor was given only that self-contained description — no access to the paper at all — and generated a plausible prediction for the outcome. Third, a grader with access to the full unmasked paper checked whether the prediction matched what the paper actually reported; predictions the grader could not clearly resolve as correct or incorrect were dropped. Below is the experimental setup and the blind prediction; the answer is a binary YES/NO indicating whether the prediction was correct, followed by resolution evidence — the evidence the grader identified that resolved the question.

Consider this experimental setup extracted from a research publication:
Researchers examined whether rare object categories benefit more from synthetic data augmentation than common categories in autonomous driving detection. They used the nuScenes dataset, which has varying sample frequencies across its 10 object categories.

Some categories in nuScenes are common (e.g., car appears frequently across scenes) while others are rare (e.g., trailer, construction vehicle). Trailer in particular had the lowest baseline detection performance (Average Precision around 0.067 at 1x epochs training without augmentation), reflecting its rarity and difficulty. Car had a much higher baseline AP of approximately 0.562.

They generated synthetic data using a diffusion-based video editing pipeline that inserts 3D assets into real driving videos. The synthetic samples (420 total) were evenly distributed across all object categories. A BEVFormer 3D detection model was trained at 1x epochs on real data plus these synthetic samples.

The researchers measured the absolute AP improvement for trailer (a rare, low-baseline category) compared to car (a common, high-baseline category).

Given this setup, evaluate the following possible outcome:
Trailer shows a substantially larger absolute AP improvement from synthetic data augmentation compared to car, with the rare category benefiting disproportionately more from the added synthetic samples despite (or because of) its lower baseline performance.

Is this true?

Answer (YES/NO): NO